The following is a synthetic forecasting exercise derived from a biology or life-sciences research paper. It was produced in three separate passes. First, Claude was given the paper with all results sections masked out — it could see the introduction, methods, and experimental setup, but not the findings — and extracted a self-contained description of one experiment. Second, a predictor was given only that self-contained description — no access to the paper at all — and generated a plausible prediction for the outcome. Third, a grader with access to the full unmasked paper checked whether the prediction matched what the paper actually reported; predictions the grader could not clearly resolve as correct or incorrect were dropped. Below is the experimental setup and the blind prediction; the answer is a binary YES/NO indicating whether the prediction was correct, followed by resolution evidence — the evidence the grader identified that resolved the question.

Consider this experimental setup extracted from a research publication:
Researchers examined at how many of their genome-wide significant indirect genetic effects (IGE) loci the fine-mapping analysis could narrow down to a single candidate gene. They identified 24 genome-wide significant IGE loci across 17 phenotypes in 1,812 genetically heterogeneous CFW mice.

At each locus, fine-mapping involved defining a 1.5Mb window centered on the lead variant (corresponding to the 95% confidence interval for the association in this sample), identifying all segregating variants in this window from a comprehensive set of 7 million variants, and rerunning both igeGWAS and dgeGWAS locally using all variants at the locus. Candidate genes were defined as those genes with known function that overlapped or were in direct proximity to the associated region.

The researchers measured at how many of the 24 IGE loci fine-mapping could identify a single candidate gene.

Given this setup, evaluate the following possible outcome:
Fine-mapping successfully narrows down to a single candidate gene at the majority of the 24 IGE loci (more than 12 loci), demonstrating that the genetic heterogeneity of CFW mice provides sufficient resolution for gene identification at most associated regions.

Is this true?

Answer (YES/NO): NO